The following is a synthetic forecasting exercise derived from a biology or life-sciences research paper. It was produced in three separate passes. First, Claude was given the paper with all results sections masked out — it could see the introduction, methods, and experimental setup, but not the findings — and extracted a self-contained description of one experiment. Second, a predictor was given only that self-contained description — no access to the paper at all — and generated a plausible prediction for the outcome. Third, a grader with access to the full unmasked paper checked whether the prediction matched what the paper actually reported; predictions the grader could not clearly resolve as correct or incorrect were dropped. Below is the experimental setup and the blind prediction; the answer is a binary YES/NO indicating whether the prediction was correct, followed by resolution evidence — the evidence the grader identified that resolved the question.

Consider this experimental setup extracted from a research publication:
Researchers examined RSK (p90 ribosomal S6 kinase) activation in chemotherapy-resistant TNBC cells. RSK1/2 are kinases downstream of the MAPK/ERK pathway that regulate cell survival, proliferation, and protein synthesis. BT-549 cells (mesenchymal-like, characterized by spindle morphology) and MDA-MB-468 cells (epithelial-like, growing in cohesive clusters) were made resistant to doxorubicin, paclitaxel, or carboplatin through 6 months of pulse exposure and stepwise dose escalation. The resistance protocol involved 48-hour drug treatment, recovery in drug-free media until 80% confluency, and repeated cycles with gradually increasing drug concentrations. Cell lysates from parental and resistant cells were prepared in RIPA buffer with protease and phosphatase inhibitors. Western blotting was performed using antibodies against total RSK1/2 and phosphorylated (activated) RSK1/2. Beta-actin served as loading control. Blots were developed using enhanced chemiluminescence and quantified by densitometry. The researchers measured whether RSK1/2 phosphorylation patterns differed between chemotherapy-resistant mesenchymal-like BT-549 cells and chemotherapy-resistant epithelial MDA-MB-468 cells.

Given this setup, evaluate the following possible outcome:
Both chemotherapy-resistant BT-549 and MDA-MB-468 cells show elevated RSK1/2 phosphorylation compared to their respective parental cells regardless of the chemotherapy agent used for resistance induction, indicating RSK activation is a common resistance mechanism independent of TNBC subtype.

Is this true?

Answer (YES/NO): NO